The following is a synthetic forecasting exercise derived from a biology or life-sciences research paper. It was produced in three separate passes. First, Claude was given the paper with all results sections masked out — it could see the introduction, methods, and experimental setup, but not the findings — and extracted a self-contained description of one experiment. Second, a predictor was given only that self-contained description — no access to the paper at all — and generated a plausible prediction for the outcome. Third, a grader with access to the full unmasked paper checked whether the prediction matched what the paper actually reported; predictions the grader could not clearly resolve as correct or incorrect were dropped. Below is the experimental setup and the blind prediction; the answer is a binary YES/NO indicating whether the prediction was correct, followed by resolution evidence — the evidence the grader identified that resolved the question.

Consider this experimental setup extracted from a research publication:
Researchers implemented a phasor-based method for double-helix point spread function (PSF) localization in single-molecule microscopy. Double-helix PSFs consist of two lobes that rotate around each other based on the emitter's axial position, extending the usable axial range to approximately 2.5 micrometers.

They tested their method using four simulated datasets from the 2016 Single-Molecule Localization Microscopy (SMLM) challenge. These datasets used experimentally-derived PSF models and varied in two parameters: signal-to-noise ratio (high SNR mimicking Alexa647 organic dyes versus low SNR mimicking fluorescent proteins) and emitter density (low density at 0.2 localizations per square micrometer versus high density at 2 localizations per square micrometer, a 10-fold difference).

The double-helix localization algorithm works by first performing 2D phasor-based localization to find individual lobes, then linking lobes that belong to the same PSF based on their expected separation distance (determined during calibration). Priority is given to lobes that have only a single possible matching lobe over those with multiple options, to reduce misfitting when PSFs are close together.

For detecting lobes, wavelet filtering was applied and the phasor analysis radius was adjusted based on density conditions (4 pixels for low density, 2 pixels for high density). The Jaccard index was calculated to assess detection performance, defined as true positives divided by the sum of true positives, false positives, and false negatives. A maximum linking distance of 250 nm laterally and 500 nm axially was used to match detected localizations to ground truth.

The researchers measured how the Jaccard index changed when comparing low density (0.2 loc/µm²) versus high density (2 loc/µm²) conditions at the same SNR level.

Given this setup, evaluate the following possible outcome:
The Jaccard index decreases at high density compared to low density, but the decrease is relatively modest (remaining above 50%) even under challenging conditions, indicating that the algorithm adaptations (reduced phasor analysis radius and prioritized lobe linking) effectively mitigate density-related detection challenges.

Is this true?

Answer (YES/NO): NO